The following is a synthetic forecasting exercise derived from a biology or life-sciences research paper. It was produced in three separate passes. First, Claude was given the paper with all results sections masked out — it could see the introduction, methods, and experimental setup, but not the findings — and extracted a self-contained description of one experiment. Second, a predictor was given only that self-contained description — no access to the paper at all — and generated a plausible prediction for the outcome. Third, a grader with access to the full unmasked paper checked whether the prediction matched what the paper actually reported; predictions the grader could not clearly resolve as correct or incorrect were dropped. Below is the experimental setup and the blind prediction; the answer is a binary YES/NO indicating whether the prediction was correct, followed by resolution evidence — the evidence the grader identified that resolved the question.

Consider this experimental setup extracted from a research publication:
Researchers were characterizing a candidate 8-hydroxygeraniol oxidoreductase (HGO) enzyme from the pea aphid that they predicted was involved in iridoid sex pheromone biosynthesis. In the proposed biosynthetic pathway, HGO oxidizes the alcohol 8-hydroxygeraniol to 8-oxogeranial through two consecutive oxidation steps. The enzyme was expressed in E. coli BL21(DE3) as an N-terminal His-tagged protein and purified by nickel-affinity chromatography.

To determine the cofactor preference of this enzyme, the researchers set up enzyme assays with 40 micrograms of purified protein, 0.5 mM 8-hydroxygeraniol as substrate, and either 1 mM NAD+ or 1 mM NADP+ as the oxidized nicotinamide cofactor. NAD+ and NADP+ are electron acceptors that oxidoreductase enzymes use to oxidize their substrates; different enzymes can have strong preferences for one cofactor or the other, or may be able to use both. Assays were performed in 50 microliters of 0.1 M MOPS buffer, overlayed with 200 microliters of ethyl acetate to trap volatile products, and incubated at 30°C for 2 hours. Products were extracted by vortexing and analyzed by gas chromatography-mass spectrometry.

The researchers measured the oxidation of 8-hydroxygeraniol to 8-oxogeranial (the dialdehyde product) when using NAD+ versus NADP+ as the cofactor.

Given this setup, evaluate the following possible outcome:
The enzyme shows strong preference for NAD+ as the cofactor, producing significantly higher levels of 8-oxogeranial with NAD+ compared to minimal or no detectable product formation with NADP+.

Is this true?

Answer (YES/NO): NO